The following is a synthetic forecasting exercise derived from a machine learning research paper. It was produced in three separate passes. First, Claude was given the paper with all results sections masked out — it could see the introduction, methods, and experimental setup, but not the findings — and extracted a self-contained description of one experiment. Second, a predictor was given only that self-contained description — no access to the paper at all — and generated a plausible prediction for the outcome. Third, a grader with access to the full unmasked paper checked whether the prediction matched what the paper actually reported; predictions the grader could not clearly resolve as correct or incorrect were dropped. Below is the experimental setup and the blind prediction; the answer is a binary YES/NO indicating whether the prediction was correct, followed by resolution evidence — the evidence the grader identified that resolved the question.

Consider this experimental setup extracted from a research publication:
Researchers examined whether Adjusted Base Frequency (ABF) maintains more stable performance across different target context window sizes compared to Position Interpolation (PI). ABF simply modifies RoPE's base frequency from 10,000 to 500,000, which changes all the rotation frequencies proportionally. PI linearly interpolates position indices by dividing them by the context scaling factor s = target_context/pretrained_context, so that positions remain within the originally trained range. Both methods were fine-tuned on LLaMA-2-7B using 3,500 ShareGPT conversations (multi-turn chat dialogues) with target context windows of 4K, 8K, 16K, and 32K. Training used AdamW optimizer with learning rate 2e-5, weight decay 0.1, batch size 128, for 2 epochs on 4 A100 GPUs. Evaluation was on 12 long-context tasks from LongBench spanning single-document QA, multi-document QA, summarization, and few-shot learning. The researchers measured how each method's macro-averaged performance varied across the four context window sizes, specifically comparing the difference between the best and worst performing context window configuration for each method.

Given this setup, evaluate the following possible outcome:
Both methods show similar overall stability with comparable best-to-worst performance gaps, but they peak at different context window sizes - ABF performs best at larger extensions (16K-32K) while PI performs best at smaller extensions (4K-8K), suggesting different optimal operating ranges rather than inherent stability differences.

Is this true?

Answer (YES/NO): NO